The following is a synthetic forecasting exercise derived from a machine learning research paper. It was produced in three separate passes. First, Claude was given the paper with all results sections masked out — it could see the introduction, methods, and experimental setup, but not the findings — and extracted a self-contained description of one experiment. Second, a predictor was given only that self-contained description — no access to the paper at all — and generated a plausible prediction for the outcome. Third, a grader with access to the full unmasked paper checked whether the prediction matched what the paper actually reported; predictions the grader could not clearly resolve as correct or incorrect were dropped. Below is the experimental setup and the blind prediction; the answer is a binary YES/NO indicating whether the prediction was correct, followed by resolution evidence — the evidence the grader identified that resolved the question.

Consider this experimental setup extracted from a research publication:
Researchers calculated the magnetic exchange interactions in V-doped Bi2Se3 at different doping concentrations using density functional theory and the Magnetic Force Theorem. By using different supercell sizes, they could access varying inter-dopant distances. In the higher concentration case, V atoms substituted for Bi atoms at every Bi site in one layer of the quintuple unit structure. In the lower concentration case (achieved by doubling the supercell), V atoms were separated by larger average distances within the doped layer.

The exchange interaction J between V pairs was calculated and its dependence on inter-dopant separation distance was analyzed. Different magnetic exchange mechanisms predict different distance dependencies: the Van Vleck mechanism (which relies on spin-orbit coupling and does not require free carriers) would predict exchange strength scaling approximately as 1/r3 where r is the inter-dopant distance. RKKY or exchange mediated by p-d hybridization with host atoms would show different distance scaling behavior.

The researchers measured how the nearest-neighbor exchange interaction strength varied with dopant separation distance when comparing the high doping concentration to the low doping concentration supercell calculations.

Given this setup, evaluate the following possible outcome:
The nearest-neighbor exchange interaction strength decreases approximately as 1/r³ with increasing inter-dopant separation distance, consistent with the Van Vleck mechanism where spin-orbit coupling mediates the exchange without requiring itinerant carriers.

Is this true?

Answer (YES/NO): NO